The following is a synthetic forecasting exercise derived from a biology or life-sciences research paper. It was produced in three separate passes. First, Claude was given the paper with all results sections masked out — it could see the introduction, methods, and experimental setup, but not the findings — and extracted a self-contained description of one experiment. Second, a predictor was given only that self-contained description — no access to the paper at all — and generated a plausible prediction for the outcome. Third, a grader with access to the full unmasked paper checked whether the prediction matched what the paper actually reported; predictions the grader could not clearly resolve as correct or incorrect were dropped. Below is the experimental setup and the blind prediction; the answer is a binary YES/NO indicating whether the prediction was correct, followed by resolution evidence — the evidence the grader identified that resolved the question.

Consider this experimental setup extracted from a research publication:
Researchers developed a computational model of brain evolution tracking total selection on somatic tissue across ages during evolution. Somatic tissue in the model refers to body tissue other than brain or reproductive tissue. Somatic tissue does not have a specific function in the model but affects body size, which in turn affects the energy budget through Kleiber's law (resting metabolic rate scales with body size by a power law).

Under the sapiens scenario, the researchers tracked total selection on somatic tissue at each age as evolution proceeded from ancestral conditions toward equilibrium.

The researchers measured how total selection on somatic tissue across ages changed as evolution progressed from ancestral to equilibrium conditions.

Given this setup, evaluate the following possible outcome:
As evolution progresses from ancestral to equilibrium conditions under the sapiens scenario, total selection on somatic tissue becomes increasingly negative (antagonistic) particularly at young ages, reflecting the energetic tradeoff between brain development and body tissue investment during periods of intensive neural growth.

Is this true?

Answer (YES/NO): NO